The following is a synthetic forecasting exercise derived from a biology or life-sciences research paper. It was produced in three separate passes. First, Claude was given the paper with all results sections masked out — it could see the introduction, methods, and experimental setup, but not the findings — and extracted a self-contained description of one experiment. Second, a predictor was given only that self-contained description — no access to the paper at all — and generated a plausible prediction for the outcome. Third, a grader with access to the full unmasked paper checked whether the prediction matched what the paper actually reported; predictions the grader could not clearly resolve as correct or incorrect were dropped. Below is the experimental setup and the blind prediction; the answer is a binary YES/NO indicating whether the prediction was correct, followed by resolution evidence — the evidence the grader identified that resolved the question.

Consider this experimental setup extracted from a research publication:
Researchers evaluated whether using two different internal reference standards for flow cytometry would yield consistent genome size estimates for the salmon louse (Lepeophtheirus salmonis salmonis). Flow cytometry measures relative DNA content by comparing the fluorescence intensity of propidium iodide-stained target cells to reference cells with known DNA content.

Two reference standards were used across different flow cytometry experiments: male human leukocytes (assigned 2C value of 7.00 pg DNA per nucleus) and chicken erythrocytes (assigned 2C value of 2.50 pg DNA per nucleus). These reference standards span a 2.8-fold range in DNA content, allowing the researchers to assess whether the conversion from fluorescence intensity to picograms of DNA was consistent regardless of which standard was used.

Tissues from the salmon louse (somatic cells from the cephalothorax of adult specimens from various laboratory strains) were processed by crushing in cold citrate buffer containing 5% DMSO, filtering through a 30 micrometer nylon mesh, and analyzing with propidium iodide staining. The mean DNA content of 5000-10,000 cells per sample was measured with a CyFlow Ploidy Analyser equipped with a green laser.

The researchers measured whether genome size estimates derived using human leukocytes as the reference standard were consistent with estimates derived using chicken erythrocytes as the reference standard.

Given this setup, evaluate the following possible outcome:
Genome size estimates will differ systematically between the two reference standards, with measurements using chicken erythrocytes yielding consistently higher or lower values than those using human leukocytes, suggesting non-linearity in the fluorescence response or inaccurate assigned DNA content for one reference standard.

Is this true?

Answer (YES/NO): NO